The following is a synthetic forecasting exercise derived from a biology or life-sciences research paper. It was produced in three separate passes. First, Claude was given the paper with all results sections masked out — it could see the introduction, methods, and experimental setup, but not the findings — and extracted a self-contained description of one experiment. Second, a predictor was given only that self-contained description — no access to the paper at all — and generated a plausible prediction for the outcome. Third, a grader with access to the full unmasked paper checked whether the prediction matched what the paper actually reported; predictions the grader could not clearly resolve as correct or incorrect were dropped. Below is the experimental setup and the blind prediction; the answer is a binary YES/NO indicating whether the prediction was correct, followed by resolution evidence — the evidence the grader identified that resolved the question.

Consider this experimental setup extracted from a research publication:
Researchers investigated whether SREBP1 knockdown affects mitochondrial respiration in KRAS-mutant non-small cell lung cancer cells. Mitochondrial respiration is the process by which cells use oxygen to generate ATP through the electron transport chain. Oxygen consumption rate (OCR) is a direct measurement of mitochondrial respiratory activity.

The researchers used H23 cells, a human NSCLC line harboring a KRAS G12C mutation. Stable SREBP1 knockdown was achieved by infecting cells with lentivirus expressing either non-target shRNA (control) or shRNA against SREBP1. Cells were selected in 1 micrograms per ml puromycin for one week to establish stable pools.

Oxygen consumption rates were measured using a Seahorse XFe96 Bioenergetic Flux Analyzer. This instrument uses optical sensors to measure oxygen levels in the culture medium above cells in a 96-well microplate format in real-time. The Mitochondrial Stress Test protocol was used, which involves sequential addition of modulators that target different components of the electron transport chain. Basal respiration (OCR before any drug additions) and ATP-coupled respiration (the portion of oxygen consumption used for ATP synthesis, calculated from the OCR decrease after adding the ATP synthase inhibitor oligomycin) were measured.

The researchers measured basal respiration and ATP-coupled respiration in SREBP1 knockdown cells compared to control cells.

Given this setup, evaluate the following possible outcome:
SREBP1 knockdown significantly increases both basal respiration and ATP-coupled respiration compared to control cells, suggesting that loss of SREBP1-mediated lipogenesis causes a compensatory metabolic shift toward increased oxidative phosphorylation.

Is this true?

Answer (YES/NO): NO